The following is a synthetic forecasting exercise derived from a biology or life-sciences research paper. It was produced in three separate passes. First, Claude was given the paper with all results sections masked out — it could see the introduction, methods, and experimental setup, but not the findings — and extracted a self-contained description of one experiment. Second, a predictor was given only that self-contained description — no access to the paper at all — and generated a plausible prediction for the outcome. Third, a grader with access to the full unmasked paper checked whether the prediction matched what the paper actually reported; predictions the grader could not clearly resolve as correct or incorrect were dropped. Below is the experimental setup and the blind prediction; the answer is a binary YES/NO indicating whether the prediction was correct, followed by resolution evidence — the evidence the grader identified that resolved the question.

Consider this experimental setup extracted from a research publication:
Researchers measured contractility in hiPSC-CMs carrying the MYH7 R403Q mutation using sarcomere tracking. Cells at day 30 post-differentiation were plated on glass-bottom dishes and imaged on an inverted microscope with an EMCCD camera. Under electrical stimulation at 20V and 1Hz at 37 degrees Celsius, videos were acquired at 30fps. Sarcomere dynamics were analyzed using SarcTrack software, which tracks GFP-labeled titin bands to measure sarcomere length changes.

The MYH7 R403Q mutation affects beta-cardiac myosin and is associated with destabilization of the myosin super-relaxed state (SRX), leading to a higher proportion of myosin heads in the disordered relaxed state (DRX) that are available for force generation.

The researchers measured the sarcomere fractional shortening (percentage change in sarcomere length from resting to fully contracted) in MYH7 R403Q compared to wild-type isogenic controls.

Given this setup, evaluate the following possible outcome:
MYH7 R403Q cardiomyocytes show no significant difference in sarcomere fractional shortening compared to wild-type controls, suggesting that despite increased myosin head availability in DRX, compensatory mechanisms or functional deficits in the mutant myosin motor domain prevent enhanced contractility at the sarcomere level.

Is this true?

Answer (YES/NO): NO